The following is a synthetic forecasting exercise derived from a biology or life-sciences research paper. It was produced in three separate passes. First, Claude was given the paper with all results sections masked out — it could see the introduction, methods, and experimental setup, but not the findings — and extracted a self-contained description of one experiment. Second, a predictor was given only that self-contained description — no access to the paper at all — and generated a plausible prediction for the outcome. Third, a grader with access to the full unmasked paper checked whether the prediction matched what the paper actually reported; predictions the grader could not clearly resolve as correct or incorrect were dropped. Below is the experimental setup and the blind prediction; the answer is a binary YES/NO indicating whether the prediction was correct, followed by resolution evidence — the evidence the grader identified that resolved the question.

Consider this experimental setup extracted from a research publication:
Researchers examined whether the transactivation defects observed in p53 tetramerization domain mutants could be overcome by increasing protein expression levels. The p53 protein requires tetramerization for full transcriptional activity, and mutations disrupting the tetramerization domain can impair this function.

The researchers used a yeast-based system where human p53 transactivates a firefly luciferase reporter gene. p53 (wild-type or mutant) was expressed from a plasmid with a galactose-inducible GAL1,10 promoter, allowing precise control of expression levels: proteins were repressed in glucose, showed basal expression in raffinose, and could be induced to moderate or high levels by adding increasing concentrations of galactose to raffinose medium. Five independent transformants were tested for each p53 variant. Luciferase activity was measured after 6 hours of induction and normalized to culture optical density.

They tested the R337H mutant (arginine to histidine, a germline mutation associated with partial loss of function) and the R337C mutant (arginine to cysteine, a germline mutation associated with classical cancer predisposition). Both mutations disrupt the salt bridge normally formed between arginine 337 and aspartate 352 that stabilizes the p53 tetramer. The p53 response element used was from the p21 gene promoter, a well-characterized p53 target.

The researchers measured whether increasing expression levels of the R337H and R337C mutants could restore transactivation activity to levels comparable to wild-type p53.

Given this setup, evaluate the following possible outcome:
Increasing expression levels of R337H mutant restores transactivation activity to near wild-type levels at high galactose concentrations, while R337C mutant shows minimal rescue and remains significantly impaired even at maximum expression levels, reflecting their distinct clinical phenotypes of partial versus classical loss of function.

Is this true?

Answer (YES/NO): YES